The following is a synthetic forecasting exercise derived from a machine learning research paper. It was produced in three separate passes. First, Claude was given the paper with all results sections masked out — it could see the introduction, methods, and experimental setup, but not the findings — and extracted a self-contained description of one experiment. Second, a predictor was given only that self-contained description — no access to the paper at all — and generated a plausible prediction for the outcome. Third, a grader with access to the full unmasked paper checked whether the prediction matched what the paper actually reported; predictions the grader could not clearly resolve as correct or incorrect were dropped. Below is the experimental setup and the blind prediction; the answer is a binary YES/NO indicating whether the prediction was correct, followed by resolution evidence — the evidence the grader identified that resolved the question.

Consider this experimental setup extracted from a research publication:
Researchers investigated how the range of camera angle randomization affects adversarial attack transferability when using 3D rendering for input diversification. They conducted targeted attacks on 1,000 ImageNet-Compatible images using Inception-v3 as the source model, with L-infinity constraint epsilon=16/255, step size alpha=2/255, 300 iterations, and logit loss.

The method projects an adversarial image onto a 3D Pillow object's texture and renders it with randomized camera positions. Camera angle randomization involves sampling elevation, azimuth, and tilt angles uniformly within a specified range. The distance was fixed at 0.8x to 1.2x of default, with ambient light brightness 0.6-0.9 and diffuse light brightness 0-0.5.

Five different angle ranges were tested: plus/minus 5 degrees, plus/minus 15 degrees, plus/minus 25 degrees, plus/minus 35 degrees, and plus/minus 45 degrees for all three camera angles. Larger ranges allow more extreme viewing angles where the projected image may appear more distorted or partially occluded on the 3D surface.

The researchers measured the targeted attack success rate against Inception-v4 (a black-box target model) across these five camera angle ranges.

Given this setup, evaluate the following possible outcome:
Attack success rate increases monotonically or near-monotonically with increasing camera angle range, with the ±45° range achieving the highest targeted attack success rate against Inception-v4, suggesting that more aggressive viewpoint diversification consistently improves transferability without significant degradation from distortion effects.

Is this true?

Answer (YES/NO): NO